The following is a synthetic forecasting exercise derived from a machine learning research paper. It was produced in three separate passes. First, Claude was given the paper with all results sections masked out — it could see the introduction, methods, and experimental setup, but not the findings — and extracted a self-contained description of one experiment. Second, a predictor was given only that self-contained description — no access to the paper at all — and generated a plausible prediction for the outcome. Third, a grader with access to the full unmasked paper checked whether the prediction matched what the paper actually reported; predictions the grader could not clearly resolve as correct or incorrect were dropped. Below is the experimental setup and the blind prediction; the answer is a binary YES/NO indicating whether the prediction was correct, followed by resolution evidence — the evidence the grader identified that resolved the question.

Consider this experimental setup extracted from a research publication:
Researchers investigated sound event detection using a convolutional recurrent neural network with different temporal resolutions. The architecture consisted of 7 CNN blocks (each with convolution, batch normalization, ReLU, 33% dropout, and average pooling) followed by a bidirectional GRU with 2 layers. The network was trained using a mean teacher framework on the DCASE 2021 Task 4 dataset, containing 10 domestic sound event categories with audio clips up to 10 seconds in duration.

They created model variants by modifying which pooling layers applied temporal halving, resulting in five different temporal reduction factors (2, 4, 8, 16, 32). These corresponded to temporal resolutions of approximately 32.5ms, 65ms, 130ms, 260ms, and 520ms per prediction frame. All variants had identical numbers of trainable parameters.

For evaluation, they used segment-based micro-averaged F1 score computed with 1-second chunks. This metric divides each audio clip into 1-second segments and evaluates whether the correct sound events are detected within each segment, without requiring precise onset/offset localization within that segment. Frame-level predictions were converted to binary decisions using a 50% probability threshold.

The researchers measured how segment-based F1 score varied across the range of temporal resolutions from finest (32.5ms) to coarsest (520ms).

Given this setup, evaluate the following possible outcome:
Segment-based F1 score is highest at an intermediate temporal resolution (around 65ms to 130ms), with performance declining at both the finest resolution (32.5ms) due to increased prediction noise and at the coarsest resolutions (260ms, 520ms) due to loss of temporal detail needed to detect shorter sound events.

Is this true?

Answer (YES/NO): NO